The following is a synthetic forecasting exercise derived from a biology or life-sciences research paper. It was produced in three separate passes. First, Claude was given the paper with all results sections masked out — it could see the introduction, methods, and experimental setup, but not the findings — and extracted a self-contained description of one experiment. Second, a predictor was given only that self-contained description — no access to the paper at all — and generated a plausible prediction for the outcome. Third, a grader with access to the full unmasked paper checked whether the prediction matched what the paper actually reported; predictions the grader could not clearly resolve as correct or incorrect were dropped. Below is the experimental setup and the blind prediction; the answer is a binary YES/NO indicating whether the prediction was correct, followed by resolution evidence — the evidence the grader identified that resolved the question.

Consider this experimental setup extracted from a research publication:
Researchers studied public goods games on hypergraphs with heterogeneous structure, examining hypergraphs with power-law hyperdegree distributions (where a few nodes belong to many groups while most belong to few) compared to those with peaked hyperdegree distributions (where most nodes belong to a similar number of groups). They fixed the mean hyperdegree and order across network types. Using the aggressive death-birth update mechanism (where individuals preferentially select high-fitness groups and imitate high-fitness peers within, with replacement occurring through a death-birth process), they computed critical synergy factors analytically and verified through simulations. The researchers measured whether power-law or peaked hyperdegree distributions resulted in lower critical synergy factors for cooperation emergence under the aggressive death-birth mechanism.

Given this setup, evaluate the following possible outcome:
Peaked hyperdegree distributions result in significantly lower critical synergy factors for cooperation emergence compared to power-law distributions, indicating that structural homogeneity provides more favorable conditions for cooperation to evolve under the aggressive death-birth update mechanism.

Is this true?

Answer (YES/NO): YES